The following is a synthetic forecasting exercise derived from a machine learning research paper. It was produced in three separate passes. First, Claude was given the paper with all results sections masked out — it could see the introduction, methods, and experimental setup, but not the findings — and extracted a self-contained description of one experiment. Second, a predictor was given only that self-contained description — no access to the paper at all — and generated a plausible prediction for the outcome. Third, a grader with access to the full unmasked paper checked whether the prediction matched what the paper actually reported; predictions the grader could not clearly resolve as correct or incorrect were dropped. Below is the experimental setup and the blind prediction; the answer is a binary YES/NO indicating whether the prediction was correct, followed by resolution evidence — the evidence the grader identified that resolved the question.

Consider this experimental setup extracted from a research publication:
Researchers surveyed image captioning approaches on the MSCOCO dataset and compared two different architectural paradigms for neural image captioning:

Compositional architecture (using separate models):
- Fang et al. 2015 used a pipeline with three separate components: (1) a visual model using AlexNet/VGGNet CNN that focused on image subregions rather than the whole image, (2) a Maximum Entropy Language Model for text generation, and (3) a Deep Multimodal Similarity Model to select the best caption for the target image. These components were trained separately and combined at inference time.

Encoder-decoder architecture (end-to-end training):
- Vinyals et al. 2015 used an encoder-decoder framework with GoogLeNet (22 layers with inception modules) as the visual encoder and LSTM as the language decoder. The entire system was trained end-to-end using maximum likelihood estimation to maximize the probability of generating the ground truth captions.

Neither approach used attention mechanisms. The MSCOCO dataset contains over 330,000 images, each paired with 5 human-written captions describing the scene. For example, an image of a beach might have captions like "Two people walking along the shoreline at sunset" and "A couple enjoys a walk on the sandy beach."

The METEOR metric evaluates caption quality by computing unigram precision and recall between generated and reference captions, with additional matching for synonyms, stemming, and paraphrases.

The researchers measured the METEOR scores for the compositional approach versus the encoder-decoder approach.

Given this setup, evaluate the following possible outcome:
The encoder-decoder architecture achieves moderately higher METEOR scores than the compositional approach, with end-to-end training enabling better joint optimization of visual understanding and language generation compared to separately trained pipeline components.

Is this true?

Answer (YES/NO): NO